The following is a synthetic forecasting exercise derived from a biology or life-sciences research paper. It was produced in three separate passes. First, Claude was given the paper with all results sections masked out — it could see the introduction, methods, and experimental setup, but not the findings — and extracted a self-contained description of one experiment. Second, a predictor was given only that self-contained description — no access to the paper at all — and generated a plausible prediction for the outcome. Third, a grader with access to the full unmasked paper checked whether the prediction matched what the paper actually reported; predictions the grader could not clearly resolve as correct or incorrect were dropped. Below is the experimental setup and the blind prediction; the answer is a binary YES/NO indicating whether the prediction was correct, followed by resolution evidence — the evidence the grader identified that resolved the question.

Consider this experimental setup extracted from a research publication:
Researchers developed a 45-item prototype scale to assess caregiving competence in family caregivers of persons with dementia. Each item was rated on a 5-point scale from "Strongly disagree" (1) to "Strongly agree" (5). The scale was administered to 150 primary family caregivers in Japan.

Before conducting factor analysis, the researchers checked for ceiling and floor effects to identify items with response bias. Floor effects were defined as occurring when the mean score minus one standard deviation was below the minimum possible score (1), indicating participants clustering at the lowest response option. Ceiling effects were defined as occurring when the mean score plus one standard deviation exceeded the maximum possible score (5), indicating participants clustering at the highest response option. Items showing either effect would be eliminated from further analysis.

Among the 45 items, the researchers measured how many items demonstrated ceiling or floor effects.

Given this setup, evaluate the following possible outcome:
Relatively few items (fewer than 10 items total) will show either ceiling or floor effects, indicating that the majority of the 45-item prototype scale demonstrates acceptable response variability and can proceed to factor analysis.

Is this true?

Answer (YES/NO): YES